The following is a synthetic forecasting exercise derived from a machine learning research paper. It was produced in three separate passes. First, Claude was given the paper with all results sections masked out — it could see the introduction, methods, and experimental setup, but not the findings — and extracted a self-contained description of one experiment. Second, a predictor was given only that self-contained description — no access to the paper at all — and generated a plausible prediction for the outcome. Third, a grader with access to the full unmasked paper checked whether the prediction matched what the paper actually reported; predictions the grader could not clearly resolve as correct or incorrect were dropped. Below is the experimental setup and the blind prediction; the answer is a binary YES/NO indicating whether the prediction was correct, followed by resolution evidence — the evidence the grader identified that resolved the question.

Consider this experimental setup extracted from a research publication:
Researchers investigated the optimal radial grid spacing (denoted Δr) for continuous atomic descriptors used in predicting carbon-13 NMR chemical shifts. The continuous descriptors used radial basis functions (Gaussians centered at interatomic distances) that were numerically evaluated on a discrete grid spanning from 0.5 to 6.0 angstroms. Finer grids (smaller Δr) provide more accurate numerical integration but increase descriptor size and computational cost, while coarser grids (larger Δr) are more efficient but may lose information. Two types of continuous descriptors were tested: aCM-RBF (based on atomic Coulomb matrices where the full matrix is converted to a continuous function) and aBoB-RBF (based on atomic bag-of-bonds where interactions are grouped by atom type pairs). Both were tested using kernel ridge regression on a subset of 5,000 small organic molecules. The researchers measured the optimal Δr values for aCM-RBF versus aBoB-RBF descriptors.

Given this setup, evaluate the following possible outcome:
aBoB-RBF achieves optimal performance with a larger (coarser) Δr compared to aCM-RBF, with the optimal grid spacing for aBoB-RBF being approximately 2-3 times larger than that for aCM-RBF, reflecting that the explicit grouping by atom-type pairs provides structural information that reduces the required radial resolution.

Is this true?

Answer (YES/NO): YES